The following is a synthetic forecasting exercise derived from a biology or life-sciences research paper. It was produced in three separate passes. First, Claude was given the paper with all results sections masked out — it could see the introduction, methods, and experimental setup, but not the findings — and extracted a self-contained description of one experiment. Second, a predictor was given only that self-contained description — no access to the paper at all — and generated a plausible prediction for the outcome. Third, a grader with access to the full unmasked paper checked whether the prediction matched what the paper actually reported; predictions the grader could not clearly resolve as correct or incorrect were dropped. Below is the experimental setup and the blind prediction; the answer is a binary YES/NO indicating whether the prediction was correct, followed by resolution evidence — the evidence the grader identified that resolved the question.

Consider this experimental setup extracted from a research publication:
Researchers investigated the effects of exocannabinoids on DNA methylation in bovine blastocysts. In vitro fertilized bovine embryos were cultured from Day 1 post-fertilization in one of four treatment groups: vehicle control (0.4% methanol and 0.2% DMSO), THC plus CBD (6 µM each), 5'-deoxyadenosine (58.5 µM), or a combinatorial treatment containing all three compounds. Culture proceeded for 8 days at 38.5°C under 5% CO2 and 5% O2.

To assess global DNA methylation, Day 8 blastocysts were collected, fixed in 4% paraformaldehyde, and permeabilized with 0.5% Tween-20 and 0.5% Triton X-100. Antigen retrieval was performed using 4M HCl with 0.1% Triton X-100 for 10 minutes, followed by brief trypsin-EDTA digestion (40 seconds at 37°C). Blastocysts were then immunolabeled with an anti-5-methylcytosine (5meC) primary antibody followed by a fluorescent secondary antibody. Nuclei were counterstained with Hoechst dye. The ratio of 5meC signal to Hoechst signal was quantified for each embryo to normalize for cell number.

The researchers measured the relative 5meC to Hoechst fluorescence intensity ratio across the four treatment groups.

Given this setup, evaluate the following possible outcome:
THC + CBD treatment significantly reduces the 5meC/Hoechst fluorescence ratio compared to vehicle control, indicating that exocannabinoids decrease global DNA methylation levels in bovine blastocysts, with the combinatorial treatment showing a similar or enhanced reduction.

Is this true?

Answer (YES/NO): YES